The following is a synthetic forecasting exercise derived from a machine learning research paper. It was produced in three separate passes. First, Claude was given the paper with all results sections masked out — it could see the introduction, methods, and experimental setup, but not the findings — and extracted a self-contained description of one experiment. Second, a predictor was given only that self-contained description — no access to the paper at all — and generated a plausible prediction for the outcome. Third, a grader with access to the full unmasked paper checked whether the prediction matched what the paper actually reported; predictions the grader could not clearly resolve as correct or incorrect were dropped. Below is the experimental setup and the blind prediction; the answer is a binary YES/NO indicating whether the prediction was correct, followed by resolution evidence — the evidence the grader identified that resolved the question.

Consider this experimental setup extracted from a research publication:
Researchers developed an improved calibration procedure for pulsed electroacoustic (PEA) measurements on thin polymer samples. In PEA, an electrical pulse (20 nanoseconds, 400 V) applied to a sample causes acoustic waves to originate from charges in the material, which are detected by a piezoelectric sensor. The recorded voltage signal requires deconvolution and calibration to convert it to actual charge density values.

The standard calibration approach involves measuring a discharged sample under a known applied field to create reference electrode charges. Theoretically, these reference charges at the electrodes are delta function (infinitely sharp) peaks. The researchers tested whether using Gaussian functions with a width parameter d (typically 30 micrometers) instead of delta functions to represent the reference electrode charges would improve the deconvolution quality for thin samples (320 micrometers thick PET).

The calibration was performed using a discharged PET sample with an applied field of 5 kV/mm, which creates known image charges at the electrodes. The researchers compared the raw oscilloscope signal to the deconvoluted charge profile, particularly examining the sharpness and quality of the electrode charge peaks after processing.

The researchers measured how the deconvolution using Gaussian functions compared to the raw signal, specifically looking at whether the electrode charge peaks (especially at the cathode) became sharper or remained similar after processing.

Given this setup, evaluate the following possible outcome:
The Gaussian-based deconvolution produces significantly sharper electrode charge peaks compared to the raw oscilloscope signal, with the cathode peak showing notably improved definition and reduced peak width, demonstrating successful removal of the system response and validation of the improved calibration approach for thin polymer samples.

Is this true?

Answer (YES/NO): NO